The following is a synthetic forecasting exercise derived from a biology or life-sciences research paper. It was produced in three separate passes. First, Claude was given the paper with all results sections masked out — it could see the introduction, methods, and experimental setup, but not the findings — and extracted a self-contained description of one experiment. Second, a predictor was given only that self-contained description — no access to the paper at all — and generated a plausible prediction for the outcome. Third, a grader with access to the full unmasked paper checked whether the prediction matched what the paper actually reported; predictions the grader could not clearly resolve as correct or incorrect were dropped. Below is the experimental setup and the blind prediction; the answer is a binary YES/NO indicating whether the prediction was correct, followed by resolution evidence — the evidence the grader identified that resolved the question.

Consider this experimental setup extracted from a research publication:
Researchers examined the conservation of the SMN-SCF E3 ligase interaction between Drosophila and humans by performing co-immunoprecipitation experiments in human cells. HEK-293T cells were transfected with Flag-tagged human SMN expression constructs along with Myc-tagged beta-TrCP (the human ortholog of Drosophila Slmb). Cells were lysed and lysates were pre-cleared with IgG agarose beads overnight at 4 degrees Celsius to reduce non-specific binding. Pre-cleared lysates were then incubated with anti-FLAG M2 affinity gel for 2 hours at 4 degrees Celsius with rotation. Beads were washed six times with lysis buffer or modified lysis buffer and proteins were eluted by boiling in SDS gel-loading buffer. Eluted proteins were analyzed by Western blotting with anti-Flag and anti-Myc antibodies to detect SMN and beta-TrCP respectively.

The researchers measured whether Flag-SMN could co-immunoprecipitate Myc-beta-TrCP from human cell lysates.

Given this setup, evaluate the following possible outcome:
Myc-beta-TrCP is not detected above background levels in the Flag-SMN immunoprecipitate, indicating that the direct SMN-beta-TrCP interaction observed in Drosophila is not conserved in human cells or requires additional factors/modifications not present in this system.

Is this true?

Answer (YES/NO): NO